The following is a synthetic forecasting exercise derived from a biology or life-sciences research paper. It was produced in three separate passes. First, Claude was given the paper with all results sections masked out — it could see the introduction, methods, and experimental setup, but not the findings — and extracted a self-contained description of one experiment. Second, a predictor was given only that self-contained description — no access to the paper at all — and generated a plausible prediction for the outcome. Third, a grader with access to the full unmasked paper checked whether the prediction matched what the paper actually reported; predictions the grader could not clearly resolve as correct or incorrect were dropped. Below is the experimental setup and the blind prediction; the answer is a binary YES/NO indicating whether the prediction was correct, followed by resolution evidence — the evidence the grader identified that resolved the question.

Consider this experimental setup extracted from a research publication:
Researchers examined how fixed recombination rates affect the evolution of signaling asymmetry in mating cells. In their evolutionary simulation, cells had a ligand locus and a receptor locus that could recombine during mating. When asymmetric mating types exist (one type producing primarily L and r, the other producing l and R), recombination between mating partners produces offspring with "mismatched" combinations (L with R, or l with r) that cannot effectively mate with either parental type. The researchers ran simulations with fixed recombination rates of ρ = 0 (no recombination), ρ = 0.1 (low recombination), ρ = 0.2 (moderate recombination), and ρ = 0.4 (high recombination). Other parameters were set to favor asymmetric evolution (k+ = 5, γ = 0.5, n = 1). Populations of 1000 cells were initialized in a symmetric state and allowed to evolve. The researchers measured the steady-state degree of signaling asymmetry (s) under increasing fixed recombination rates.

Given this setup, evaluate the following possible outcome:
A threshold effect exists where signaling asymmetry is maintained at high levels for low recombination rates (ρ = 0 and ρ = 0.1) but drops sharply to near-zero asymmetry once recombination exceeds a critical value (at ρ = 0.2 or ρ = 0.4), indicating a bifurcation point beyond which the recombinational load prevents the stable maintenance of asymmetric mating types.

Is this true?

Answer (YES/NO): NO